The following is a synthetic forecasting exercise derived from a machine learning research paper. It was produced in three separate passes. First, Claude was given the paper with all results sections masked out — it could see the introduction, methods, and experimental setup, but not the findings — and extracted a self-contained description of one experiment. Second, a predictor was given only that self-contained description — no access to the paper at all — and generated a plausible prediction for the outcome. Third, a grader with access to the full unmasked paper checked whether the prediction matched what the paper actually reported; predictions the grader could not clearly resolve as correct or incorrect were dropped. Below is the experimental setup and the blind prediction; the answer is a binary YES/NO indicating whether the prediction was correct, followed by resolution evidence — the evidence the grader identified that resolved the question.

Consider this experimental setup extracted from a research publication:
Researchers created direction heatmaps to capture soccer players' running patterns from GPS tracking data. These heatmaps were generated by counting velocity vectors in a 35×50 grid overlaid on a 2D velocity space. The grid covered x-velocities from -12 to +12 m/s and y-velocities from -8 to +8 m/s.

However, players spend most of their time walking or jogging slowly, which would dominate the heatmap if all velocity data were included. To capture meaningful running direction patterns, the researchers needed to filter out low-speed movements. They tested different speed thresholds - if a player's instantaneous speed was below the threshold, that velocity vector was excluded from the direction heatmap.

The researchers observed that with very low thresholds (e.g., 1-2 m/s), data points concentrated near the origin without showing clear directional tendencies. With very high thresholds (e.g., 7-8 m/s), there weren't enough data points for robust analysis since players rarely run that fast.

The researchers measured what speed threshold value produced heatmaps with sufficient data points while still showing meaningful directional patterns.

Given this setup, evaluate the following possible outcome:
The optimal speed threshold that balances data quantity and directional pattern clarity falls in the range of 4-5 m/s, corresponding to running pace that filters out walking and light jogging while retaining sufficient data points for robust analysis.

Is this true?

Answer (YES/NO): YES